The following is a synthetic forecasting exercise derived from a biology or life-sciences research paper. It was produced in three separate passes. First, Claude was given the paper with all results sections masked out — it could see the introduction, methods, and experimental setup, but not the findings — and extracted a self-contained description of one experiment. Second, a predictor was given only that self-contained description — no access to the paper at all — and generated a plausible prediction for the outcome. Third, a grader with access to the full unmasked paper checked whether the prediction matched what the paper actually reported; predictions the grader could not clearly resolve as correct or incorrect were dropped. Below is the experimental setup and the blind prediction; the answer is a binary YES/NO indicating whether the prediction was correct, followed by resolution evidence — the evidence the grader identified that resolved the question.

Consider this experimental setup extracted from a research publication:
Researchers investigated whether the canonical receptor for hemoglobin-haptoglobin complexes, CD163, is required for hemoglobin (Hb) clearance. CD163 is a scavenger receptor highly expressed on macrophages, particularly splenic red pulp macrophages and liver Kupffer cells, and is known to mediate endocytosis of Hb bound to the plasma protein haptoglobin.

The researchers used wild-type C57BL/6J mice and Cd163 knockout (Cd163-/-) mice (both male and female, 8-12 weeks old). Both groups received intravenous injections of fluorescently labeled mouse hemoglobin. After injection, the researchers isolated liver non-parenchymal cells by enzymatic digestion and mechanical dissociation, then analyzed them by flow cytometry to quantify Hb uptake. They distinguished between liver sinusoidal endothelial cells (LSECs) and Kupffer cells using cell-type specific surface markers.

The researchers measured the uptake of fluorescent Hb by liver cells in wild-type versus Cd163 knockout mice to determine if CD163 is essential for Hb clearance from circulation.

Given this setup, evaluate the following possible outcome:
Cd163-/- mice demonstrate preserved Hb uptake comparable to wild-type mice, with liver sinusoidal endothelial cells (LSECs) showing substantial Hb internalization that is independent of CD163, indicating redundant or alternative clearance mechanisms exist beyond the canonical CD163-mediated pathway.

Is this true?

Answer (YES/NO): YES